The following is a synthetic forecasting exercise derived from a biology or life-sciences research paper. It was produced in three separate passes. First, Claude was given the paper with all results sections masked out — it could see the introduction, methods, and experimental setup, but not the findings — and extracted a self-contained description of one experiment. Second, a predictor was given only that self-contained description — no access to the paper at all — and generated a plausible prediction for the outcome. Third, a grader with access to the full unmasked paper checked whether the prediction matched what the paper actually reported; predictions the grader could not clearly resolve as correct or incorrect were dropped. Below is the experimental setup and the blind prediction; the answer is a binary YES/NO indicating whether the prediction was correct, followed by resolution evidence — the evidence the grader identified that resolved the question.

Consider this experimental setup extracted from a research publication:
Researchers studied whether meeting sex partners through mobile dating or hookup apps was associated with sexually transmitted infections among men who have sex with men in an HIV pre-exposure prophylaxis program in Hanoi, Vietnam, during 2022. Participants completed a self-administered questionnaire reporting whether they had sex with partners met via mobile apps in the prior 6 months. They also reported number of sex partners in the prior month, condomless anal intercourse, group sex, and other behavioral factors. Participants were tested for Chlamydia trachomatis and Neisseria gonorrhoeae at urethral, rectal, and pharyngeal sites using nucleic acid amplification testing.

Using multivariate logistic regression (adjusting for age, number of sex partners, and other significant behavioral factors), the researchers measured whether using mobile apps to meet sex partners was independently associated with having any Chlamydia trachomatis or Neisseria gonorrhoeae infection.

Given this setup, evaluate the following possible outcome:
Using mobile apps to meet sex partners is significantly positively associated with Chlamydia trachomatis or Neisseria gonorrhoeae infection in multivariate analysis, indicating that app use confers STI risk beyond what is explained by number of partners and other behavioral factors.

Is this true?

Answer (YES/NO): NO